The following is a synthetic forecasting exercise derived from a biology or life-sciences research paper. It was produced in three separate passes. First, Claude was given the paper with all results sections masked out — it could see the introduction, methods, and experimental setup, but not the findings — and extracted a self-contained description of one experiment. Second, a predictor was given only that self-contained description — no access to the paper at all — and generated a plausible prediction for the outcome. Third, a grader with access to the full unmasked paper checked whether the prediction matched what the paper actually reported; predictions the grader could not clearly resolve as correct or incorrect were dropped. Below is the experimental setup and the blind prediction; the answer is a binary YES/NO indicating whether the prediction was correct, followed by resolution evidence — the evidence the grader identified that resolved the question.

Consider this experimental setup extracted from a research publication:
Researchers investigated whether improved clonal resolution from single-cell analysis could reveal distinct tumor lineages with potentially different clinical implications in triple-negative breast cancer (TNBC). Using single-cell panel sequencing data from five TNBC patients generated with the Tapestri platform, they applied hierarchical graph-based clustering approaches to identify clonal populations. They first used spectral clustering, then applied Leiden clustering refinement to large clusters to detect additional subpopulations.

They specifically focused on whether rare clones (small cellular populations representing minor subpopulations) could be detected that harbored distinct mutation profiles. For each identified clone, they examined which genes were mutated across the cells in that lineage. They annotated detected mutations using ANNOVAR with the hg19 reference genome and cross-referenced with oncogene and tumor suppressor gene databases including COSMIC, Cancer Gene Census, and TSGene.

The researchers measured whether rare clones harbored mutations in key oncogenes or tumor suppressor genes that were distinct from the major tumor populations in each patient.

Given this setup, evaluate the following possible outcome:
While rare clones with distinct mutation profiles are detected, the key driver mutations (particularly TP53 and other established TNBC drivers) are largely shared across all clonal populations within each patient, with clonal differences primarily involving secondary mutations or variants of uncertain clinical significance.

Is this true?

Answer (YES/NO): NO